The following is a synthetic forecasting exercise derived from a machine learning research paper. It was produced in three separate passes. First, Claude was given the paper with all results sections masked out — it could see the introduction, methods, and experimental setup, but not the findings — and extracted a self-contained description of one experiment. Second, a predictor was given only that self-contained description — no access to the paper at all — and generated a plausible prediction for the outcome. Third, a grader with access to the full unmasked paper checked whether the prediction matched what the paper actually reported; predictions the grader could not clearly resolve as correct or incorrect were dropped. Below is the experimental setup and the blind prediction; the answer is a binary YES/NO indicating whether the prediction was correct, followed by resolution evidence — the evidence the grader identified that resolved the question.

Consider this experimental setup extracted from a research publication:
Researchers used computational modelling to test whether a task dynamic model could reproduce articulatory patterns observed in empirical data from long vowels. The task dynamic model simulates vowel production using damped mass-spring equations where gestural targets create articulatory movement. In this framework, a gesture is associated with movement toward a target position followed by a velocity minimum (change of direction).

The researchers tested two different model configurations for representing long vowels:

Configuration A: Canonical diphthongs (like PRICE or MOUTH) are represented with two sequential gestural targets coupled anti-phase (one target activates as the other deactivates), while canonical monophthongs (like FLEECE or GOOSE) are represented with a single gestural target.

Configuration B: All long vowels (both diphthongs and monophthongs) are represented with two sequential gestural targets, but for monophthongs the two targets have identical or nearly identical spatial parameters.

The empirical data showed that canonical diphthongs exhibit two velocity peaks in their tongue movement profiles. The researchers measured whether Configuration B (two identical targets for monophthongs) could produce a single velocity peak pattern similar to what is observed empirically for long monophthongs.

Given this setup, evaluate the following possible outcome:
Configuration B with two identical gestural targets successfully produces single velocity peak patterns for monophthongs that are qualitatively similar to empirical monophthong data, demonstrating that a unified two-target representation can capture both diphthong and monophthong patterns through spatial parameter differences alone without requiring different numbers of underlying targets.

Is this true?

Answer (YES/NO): YES